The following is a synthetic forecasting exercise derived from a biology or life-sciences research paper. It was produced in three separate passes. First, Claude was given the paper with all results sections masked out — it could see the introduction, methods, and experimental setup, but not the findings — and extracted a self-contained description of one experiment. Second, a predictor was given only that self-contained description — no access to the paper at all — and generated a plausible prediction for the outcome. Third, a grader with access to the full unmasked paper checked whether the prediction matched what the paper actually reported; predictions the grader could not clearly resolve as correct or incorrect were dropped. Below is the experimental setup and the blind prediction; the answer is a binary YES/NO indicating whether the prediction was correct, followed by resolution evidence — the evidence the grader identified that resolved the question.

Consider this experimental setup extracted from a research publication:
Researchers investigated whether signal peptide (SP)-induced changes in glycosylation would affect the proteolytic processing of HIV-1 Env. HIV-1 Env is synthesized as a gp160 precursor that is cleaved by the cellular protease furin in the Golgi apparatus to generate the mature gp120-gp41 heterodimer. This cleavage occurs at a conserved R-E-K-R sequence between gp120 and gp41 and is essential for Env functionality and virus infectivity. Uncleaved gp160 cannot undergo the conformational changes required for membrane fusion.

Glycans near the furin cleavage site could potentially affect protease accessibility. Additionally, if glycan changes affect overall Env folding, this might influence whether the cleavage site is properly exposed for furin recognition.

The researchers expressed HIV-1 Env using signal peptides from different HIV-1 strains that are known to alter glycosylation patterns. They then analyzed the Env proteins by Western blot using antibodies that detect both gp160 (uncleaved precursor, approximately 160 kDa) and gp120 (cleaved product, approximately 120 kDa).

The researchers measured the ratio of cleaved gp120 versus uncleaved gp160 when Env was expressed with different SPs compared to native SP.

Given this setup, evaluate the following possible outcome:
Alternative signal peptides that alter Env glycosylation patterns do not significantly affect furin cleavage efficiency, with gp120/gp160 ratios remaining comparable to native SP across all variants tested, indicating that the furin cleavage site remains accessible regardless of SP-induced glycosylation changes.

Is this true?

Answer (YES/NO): NO